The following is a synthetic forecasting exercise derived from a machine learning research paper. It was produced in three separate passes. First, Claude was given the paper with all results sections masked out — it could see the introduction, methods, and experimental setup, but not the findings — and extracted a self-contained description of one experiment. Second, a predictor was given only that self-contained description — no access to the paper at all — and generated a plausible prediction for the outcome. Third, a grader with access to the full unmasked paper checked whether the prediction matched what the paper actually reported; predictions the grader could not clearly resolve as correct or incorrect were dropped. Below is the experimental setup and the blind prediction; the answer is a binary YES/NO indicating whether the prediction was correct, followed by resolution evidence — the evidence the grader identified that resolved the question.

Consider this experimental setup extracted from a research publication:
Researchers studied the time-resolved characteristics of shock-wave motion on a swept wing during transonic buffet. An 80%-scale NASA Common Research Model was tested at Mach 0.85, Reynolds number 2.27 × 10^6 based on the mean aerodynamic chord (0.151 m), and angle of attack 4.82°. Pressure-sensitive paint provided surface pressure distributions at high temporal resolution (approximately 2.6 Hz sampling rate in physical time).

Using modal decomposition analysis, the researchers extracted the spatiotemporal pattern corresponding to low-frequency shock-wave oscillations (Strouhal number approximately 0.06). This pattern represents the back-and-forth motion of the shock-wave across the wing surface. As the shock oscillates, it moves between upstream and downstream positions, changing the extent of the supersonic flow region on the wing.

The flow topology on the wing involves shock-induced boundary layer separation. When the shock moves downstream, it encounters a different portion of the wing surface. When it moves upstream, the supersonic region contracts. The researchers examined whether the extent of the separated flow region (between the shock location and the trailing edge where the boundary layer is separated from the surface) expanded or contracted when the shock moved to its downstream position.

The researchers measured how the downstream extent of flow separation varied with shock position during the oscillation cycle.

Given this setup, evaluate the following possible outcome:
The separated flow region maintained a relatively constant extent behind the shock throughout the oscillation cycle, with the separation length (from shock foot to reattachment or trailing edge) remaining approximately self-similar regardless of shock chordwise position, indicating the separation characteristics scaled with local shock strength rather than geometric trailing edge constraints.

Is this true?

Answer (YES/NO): NO